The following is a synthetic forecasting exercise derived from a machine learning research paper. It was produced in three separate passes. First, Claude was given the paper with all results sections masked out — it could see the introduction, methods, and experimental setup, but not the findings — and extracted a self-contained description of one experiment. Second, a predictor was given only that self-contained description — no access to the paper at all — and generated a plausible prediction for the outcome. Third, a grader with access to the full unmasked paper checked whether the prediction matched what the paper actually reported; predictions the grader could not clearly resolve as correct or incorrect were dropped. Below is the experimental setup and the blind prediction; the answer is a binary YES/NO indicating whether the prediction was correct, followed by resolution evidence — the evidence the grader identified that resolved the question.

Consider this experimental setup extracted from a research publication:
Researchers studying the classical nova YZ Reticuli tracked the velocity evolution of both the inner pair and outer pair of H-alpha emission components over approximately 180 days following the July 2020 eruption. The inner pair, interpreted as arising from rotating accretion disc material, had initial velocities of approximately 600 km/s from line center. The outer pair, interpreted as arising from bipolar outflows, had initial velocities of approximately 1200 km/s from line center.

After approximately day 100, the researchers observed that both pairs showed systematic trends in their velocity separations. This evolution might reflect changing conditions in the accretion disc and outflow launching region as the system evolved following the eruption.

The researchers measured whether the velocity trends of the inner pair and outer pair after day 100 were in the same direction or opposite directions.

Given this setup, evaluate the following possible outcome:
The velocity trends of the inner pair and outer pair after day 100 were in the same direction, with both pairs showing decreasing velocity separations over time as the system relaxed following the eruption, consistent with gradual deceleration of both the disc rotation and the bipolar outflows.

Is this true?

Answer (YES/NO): NO